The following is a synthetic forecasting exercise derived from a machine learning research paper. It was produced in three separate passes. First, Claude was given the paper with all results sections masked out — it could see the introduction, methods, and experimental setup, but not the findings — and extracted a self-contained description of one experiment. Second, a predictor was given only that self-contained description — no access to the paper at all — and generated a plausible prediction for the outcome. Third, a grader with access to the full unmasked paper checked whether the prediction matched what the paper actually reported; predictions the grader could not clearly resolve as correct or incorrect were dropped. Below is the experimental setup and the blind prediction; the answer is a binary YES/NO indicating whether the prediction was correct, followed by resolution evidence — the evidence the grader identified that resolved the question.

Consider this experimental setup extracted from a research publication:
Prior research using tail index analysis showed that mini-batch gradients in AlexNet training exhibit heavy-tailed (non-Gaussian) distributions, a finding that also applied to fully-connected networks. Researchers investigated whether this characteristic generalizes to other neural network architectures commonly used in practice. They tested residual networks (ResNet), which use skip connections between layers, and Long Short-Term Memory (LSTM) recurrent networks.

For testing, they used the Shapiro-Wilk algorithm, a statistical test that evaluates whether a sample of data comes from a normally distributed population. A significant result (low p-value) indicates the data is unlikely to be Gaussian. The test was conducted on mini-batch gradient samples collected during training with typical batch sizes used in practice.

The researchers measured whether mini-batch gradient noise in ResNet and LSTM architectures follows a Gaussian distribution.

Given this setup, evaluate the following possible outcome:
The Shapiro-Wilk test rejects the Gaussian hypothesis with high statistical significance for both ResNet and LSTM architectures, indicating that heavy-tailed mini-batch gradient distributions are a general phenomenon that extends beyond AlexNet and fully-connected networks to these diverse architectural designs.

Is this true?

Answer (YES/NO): NO